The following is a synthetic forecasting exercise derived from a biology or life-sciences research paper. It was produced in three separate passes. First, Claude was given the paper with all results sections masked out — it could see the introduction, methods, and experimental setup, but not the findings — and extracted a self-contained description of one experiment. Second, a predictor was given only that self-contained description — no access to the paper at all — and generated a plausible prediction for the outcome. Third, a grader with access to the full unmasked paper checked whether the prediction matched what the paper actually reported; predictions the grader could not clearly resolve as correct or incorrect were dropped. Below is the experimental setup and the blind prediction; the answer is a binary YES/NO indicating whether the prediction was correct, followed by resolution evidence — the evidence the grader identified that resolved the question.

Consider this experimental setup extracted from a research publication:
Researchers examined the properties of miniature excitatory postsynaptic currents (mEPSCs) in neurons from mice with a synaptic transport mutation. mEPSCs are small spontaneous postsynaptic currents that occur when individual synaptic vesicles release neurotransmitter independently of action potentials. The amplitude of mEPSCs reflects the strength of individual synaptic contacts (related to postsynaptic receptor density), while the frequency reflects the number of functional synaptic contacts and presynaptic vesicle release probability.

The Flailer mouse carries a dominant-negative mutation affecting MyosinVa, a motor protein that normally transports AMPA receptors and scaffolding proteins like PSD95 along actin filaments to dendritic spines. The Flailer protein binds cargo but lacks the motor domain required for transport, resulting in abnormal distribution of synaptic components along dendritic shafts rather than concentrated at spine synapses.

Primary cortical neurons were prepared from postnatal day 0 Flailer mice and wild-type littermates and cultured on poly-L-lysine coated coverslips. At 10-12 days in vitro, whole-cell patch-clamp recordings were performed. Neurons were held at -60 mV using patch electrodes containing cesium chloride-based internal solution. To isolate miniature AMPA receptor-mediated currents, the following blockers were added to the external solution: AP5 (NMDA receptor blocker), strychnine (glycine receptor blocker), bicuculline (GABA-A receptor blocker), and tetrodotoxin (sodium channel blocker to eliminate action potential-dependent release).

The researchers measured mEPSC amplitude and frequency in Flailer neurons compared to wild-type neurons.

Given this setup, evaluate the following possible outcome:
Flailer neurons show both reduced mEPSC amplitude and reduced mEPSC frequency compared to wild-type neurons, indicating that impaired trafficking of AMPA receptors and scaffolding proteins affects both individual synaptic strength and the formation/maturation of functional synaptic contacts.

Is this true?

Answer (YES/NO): NO